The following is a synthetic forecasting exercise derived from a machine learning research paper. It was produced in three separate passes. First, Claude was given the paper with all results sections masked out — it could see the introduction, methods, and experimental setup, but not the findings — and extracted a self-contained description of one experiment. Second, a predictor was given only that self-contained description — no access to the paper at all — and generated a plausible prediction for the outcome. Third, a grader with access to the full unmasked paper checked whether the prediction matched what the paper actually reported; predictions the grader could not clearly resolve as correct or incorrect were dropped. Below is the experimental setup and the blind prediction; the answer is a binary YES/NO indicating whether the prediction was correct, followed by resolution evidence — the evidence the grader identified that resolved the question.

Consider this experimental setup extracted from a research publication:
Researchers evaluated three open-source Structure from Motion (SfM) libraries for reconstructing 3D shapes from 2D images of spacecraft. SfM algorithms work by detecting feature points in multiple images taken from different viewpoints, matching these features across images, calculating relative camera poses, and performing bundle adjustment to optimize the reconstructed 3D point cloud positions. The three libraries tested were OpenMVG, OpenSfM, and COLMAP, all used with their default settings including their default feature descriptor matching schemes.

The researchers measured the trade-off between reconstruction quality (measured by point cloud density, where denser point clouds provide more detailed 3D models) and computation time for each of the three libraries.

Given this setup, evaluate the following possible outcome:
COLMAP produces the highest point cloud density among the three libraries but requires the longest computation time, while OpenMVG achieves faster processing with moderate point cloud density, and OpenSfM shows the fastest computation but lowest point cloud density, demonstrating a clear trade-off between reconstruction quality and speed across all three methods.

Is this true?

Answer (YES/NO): NO